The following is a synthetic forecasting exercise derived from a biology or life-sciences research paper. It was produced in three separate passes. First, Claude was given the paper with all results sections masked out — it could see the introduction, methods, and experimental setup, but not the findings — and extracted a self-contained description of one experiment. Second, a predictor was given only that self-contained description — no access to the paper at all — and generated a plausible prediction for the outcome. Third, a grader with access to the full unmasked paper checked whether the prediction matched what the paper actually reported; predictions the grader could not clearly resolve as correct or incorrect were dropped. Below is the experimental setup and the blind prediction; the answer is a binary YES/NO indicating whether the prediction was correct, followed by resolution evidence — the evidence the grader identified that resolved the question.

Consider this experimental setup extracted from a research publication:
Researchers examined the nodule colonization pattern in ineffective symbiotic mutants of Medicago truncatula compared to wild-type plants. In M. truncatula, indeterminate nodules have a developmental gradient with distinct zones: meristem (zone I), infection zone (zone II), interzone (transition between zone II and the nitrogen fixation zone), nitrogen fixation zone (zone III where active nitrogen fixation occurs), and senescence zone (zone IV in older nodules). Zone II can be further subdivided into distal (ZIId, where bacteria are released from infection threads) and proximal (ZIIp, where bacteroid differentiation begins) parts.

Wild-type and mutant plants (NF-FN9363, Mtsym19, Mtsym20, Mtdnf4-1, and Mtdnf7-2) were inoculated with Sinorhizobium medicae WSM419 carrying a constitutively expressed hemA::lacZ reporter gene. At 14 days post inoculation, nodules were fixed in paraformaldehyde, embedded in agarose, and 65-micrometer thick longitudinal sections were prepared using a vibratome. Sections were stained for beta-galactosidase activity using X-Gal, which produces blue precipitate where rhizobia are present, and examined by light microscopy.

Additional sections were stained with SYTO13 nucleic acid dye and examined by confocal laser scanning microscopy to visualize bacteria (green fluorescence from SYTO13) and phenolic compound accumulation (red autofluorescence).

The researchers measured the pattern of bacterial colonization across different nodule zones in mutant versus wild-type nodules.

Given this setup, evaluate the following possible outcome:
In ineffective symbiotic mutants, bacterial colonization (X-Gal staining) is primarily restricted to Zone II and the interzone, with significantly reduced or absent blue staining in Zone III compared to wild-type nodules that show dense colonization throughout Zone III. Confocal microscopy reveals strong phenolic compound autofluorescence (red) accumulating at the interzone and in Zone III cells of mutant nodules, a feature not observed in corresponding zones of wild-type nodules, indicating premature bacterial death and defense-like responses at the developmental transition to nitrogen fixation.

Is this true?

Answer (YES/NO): NO